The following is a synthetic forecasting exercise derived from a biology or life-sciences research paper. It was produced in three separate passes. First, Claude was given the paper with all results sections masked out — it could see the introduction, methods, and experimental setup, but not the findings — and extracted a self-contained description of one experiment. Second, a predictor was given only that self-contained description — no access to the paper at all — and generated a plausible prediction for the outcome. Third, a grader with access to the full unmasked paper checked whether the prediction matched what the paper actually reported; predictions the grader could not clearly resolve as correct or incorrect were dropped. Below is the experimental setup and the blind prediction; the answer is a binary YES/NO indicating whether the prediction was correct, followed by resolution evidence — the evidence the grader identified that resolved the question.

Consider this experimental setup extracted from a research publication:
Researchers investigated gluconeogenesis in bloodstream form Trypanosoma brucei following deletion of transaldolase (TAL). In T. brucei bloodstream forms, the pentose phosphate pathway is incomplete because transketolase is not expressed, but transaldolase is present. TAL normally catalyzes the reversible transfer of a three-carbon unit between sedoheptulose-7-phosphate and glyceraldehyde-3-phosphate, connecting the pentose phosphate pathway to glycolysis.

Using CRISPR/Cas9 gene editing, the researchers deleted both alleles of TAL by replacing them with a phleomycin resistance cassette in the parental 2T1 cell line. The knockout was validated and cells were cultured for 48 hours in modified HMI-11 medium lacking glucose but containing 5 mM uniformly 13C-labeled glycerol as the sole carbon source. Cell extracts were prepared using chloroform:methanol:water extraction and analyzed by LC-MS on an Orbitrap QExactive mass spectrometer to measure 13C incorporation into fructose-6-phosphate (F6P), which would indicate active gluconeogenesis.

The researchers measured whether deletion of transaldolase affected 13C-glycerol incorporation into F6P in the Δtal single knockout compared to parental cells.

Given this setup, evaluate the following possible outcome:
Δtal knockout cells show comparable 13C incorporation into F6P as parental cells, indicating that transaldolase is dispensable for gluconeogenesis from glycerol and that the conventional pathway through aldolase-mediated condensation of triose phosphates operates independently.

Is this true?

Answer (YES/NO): YES